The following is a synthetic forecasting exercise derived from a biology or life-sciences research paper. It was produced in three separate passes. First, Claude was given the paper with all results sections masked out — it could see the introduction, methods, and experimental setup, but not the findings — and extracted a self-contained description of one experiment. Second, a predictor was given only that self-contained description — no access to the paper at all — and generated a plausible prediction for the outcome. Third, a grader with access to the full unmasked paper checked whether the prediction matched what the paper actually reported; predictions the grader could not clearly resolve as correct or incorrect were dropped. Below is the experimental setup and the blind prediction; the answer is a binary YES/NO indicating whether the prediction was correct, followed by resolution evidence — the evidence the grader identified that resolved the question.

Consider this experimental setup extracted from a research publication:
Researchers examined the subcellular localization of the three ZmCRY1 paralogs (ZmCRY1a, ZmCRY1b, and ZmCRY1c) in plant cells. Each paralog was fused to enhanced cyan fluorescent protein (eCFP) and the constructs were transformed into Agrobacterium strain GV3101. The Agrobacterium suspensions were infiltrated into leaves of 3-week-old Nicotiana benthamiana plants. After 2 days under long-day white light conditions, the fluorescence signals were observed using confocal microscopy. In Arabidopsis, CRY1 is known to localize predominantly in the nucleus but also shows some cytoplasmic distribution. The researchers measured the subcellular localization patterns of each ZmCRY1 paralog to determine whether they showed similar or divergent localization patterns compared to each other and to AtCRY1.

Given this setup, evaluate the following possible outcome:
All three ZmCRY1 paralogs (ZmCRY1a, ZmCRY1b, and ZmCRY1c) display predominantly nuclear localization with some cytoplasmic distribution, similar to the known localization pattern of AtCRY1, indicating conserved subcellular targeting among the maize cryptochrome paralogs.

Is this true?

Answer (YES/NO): NO